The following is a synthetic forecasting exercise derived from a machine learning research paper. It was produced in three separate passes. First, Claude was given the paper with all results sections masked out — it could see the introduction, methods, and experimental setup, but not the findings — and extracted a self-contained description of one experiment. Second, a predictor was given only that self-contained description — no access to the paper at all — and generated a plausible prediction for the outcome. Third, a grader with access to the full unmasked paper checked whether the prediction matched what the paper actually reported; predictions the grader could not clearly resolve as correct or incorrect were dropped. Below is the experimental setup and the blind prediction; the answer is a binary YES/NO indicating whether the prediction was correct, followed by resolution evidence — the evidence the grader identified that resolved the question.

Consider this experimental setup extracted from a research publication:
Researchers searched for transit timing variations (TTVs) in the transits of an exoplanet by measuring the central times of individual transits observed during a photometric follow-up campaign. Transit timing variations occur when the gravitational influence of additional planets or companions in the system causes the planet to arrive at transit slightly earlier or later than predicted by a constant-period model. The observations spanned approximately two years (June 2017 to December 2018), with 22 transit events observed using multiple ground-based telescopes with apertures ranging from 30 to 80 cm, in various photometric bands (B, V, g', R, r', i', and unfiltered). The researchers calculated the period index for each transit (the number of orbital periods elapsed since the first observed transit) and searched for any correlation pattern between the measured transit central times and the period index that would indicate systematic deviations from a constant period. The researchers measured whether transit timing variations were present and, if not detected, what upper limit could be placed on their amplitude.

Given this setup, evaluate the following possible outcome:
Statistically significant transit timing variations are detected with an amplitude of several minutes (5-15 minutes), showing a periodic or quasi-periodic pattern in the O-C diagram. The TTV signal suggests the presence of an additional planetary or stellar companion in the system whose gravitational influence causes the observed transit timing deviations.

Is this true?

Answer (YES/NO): NO